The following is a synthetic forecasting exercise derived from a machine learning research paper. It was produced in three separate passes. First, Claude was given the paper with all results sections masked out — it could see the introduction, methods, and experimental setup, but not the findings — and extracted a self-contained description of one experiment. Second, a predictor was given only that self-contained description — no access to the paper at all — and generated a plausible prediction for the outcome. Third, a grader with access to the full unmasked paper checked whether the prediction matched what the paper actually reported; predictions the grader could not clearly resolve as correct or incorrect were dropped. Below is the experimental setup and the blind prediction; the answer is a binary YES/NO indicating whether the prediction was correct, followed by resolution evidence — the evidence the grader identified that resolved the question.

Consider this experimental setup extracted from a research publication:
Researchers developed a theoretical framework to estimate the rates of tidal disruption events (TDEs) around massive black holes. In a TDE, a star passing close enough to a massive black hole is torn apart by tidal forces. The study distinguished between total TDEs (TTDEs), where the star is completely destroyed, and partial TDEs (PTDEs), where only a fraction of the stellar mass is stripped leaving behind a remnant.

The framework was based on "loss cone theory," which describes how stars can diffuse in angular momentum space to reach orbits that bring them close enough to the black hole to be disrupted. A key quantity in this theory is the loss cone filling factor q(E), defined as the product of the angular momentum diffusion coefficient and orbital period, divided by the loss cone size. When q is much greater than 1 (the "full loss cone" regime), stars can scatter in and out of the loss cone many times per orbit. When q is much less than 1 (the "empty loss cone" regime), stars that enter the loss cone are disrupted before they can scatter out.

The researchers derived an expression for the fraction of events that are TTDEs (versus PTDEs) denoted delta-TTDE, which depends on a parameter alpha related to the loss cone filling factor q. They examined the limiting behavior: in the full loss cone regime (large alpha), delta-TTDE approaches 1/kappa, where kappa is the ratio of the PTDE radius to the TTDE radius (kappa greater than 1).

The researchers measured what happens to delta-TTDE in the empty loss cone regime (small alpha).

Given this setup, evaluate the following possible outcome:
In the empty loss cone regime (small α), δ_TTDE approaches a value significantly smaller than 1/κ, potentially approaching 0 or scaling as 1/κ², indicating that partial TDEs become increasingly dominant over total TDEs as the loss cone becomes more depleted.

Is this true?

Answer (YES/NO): YES